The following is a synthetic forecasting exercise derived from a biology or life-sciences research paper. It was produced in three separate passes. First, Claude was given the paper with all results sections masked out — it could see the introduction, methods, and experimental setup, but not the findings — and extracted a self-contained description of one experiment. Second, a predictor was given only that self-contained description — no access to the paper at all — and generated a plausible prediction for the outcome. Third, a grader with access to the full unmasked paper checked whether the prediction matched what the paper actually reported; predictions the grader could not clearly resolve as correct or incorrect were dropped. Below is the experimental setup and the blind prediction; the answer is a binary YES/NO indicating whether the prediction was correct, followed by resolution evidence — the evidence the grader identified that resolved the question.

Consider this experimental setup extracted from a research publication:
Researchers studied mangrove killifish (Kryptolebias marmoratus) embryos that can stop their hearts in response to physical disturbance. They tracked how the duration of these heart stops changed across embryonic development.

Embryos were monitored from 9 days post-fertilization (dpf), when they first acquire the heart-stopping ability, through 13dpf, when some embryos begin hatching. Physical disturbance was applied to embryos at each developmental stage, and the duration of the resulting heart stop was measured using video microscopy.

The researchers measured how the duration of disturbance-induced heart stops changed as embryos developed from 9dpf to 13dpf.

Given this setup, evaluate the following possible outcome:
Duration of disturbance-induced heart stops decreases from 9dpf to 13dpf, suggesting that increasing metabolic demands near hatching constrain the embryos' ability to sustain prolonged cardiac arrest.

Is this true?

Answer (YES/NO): NO